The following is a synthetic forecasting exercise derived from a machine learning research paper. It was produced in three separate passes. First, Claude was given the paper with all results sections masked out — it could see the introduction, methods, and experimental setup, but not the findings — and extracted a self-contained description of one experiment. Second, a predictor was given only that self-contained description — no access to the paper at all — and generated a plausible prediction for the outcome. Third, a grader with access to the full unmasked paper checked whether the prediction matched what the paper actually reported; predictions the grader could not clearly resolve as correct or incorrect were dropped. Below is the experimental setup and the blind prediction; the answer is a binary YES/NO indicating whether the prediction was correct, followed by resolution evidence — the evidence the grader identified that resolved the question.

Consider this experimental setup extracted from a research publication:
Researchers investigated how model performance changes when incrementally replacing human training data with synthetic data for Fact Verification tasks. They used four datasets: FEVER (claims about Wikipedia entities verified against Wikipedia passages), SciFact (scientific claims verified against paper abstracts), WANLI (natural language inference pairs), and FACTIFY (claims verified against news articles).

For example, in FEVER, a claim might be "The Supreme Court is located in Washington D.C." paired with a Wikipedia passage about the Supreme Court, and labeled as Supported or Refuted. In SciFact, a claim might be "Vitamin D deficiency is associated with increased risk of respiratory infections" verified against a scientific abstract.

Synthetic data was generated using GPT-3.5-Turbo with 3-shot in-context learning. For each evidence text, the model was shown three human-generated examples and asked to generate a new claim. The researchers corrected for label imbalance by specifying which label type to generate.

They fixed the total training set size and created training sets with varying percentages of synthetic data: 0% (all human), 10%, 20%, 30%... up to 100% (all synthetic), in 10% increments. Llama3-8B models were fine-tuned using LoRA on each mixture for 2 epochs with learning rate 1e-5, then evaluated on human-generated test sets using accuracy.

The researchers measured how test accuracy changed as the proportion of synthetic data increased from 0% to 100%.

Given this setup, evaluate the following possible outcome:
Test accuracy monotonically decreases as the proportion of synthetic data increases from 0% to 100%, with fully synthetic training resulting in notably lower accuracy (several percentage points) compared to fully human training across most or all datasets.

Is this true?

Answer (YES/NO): NO